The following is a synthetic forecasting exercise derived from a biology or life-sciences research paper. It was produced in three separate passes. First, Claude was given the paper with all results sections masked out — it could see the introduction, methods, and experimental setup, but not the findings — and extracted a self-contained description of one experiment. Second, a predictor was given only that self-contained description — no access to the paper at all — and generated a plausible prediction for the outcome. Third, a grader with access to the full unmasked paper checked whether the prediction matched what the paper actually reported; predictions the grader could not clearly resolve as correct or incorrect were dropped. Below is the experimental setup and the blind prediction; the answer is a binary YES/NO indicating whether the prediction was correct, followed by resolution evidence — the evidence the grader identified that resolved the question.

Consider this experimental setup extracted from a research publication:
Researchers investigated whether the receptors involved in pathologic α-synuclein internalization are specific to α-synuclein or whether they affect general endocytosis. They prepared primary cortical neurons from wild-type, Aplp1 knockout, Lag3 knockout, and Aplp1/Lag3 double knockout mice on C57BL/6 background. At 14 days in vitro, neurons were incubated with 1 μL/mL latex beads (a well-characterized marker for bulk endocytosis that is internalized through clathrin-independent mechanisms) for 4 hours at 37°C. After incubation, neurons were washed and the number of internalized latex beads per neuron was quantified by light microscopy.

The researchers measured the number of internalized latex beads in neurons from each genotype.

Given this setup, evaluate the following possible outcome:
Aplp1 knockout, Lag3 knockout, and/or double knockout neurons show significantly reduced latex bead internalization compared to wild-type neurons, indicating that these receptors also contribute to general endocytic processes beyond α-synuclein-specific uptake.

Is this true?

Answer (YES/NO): NO